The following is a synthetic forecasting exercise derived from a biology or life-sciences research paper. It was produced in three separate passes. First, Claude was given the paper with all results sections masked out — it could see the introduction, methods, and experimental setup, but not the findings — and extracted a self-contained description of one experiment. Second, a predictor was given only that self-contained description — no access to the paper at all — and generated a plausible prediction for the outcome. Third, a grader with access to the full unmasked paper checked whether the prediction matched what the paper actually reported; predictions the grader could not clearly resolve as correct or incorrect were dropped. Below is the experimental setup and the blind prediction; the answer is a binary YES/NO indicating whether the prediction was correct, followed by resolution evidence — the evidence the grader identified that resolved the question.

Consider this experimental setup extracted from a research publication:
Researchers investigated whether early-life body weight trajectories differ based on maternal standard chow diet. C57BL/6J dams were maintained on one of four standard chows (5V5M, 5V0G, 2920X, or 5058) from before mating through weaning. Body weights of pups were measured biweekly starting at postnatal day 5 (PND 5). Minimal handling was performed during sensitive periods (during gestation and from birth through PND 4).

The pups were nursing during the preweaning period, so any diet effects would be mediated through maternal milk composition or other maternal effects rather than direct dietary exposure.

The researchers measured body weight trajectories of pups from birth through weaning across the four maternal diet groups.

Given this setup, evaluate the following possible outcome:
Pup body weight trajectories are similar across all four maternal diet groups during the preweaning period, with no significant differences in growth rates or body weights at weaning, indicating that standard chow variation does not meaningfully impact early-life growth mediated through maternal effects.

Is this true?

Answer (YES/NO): NO